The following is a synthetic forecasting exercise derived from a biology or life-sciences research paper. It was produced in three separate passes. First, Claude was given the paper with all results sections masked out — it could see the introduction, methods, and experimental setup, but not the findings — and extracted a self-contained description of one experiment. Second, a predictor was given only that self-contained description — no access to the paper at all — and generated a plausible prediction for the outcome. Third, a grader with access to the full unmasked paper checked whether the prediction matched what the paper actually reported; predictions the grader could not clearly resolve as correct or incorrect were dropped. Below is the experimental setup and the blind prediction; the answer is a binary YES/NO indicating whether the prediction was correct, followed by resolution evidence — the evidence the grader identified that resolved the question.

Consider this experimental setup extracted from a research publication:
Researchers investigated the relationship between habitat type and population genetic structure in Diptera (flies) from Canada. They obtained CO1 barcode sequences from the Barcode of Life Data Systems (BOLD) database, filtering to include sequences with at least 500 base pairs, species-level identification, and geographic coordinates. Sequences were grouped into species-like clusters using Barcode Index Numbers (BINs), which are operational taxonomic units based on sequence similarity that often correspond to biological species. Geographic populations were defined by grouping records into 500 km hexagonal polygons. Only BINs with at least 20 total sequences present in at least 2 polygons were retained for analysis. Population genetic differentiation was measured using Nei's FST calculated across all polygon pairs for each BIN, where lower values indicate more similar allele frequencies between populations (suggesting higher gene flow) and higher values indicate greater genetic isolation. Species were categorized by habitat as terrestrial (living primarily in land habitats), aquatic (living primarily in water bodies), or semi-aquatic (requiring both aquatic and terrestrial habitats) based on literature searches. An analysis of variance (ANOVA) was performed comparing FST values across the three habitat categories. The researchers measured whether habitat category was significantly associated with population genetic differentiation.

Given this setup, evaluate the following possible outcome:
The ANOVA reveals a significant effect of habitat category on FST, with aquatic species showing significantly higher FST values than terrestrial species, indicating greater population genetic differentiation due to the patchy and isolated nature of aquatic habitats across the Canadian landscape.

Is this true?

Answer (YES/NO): NO